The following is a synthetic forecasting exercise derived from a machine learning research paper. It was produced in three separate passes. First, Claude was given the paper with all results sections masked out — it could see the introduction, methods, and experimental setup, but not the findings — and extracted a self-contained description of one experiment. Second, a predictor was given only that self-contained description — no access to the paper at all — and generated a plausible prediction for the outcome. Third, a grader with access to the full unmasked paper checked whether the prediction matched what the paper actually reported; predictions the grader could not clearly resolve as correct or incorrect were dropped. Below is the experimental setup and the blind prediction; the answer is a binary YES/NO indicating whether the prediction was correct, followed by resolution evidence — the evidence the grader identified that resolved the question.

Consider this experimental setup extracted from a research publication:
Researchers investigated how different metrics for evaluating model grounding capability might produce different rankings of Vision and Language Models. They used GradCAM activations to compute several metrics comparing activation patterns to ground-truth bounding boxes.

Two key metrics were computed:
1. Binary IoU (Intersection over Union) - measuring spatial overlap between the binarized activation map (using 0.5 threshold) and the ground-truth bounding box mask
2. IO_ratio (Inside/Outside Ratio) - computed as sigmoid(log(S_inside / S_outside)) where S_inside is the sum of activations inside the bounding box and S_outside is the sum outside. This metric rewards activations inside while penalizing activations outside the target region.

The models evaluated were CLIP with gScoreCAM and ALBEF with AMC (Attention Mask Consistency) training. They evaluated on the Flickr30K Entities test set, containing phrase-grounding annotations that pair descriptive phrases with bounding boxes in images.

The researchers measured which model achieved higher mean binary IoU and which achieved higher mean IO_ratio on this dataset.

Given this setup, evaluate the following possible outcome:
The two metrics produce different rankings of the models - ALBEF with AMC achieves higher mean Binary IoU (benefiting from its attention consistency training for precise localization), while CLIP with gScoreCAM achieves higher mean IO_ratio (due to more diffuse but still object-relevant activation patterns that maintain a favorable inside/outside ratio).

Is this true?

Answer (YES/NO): NO